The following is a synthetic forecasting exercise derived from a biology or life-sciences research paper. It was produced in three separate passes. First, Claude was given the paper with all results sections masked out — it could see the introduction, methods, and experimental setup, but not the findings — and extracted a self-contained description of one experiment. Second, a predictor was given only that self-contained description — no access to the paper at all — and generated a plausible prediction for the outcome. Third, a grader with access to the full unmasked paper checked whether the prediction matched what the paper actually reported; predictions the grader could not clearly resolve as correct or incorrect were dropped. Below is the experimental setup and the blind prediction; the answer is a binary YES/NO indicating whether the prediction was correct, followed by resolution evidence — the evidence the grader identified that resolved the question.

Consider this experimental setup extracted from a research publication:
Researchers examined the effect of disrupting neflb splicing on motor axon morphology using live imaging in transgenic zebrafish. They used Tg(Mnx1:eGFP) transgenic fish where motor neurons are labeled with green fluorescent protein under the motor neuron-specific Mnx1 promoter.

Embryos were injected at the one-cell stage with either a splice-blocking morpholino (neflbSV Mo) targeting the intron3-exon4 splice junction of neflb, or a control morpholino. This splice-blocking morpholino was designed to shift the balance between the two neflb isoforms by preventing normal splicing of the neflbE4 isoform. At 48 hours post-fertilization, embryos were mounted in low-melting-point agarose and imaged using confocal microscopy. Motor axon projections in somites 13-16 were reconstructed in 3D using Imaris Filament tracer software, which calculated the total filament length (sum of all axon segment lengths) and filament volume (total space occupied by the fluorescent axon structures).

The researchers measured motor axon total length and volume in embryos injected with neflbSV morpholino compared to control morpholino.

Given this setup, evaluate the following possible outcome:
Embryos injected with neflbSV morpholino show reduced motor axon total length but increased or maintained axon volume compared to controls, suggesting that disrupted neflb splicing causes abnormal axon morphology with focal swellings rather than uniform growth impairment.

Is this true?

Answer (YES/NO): NO